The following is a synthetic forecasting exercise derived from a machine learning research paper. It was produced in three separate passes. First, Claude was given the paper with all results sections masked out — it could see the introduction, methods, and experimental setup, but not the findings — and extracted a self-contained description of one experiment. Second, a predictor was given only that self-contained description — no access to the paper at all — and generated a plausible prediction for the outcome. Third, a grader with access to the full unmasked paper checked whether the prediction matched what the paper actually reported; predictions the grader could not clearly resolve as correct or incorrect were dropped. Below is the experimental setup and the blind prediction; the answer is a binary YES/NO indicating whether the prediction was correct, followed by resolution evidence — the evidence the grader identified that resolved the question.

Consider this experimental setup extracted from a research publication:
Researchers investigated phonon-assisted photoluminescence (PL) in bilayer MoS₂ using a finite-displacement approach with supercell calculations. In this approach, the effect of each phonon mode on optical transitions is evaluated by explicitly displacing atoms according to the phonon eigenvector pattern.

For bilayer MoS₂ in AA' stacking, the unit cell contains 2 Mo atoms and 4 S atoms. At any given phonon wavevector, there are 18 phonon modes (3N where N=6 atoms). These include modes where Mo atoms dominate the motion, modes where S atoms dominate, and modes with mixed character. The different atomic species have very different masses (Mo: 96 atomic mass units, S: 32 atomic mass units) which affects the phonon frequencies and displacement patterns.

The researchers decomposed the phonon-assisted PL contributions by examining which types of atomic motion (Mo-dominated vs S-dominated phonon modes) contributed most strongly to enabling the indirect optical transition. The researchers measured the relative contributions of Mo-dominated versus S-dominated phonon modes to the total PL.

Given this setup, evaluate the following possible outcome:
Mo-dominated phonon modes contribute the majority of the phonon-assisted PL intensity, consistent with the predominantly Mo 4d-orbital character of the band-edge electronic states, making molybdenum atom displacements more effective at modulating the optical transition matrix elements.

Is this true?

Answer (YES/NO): NO